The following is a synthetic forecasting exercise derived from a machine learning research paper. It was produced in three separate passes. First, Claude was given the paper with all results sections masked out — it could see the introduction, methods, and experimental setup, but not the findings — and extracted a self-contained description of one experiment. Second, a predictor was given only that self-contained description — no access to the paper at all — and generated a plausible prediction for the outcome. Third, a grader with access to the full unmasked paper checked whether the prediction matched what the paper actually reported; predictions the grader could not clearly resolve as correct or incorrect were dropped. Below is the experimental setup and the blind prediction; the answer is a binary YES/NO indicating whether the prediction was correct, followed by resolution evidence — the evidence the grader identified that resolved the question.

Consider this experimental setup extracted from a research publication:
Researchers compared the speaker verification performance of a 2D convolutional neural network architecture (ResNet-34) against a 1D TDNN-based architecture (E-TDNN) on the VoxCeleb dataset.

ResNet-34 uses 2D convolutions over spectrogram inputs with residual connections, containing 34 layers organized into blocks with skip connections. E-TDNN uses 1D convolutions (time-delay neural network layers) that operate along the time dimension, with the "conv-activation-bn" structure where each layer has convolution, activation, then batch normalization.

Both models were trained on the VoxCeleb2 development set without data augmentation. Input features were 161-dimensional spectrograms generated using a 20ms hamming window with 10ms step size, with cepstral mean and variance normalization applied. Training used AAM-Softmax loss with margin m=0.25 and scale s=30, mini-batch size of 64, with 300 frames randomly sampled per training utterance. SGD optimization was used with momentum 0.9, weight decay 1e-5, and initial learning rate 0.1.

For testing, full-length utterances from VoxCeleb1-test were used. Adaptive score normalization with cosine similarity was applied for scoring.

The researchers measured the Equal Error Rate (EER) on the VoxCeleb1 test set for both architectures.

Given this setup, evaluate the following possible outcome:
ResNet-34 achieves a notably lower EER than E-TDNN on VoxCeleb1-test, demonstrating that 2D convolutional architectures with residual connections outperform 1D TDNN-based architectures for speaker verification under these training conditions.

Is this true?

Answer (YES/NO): NO